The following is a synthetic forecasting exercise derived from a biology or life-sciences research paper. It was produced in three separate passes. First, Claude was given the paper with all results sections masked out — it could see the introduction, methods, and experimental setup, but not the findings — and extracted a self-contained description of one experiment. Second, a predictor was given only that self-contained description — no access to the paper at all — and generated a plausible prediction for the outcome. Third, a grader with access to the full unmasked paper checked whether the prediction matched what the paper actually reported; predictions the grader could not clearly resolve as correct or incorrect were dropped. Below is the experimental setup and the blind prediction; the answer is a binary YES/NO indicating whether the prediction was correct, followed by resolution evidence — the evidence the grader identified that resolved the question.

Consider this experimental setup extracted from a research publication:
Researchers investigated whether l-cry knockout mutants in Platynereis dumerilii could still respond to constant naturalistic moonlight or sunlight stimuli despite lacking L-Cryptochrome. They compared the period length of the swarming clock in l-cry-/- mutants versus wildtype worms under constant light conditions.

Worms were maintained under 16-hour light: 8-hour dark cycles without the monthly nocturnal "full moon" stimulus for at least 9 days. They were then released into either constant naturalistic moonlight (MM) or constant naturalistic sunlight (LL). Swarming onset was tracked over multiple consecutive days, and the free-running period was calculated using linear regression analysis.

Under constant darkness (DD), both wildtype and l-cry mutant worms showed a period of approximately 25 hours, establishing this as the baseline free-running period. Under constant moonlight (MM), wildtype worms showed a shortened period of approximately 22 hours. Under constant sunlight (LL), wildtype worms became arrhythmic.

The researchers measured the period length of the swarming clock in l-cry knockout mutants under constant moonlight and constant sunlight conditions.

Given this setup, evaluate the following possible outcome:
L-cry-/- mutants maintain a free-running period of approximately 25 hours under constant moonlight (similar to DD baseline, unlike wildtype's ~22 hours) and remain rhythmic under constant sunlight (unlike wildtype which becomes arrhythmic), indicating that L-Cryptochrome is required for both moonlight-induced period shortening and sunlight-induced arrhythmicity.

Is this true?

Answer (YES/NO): YES